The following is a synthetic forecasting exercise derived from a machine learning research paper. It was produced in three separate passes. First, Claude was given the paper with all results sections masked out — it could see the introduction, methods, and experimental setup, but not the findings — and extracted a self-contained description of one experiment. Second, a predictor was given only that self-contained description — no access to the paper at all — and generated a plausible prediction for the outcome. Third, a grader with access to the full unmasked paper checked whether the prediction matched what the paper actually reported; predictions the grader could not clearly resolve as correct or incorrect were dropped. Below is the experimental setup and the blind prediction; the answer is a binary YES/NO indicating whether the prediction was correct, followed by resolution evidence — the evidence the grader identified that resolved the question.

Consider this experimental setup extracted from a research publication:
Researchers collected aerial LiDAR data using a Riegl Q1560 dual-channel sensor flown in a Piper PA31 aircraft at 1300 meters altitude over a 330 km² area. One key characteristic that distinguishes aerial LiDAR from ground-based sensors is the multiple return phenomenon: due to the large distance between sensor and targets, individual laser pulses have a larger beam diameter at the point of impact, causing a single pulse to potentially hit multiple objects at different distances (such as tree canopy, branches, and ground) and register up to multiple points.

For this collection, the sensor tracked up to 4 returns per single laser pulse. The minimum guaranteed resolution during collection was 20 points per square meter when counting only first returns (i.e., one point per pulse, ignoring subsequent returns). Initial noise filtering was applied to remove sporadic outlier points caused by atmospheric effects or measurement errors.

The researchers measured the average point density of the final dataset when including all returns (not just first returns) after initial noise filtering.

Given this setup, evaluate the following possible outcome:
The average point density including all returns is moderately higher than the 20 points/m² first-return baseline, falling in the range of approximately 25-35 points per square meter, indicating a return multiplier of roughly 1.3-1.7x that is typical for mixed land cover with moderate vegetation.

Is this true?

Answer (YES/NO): NO